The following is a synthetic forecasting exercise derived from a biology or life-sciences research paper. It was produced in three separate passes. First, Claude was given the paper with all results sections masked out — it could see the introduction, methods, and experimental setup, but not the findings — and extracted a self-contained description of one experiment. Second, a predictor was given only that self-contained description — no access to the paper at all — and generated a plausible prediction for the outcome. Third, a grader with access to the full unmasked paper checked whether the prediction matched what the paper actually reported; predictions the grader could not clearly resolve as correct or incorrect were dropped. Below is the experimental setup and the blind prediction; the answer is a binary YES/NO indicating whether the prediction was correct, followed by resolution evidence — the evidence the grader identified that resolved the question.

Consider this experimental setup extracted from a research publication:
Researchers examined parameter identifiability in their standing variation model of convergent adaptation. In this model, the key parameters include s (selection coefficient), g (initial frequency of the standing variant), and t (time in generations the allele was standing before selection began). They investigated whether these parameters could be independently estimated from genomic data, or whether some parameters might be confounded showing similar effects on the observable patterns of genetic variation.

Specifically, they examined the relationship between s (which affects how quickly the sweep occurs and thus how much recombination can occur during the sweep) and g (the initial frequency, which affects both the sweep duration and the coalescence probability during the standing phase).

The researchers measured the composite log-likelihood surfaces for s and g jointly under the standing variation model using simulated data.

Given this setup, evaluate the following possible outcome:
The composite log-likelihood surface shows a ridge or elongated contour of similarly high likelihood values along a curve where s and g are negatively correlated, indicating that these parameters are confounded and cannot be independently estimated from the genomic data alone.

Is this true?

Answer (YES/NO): NO